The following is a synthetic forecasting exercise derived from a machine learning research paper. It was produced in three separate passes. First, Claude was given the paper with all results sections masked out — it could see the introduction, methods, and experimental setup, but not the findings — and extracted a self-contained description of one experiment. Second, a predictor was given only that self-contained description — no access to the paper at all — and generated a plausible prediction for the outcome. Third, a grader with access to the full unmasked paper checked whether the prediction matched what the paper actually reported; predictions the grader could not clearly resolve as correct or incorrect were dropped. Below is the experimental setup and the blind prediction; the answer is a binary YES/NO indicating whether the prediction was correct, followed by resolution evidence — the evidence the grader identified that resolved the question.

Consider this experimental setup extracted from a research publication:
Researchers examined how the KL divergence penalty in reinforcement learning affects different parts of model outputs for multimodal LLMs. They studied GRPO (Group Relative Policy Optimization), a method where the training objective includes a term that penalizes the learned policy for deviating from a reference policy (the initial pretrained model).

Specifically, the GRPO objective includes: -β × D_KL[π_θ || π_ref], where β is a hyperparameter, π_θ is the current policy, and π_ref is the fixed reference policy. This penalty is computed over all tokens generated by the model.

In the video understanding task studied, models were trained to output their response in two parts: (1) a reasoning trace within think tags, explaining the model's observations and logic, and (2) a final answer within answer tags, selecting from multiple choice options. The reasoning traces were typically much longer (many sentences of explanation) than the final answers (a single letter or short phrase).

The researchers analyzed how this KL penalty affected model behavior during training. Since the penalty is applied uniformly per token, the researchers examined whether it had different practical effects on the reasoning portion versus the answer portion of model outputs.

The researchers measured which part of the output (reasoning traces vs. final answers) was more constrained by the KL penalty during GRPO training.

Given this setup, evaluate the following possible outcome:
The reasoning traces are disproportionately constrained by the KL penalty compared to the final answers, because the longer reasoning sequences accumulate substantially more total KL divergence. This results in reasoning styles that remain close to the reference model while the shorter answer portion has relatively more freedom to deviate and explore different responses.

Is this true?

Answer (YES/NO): YES